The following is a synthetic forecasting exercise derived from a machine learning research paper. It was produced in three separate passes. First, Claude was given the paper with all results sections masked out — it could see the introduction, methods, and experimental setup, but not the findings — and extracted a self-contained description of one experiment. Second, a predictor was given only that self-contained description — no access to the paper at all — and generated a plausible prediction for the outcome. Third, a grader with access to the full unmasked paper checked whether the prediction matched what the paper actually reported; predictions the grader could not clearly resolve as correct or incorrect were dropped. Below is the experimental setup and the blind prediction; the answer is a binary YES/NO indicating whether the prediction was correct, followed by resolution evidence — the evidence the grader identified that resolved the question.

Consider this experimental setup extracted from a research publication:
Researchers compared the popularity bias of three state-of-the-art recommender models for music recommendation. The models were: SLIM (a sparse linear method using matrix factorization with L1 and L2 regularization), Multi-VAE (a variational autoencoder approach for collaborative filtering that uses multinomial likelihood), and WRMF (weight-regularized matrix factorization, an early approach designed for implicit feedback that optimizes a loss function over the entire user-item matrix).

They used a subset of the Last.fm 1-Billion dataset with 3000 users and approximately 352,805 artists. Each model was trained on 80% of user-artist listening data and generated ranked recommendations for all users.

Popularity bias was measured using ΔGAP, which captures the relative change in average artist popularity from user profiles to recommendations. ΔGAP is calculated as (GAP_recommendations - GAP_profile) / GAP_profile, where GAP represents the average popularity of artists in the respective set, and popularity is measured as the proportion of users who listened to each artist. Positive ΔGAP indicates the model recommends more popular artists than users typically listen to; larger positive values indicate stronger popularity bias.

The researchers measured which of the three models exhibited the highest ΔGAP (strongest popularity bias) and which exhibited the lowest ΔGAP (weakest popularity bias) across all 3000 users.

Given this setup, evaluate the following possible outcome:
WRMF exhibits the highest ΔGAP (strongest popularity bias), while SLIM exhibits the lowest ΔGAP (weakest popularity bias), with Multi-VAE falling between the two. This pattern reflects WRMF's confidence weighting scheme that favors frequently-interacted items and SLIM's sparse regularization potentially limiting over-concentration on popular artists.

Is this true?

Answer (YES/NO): NO